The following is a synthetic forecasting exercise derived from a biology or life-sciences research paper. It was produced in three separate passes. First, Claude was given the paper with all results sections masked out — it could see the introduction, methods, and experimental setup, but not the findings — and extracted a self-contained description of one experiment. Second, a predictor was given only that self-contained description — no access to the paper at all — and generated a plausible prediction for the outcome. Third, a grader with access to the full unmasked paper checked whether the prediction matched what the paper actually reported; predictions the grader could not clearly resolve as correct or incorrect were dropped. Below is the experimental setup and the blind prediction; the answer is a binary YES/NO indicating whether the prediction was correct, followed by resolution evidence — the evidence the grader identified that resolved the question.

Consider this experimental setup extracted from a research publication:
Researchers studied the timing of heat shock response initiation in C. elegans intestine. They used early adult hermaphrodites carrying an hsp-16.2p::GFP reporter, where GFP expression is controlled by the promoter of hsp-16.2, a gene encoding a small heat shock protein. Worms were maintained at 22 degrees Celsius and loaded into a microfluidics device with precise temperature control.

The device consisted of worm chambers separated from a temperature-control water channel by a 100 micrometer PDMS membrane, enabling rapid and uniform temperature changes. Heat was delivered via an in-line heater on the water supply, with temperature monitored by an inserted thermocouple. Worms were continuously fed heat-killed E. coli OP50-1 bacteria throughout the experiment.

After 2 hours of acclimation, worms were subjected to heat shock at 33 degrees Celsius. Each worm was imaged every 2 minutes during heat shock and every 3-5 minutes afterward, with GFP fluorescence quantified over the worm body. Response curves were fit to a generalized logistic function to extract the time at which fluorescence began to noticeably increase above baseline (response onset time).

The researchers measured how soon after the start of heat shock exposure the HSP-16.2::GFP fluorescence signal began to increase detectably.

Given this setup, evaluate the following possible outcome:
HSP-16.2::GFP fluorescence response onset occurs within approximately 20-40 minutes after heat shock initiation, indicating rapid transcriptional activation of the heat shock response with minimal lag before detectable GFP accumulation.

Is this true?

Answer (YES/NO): NO